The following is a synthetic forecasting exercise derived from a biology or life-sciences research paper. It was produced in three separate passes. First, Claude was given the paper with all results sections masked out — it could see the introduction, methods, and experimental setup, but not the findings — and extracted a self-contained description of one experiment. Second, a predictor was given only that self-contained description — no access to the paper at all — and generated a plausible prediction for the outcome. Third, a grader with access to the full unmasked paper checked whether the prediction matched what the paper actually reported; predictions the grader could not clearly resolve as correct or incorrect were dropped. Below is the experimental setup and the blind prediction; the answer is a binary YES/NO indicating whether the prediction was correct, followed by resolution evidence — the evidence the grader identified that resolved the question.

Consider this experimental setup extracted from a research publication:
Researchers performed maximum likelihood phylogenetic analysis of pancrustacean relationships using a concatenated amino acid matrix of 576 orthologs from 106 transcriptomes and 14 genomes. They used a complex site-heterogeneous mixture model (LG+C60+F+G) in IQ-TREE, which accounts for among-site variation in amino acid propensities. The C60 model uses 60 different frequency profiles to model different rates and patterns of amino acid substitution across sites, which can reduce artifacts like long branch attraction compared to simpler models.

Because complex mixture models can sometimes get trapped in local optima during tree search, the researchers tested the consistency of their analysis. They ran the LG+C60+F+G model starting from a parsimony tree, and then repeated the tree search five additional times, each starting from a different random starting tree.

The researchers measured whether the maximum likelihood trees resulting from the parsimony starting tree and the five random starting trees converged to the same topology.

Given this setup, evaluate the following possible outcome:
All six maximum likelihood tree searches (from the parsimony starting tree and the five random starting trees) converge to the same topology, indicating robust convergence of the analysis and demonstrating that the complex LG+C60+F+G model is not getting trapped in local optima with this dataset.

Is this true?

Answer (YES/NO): YES